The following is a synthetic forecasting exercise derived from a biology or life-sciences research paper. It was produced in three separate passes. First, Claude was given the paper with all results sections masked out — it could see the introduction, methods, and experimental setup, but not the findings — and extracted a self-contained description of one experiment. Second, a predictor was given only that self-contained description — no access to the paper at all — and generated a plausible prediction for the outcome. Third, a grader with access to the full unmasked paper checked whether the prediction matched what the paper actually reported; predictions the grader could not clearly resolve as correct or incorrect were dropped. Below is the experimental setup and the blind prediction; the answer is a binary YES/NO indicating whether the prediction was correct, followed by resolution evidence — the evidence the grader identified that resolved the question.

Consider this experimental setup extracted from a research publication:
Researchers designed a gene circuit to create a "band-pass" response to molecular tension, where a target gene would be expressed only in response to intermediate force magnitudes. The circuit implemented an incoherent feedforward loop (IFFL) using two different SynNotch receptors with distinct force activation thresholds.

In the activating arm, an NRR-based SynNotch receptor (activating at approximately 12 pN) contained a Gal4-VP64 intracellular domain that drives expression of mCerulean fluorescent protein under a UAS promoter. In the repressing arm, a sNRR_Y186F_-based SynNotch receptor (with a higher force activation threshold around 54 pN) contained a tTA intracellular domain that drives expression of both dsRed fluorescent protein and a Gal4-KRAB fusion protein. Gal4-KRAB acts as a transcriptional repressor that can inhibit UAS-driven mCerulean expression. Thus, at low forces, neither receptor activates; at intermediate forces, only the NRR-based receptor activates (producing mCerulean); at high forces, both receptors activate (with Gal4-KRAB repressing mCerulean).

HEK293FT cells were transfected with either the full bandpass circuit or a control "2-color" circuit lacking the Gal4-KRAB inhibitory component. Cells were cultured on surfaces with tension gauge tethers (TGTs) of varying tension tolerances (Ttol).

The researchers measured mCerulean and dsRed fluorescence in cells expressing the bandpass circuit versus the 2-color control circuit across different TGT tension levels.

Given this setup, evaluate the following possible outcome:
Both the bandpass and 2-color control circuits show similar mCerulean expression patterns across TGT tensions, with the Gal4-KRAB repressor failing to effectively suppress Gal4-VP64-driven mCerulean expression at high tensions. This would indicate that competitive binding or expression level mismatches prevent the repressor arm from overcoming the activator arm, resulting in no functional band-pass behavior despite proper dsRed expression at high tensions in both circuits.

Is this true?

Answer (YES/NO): NO